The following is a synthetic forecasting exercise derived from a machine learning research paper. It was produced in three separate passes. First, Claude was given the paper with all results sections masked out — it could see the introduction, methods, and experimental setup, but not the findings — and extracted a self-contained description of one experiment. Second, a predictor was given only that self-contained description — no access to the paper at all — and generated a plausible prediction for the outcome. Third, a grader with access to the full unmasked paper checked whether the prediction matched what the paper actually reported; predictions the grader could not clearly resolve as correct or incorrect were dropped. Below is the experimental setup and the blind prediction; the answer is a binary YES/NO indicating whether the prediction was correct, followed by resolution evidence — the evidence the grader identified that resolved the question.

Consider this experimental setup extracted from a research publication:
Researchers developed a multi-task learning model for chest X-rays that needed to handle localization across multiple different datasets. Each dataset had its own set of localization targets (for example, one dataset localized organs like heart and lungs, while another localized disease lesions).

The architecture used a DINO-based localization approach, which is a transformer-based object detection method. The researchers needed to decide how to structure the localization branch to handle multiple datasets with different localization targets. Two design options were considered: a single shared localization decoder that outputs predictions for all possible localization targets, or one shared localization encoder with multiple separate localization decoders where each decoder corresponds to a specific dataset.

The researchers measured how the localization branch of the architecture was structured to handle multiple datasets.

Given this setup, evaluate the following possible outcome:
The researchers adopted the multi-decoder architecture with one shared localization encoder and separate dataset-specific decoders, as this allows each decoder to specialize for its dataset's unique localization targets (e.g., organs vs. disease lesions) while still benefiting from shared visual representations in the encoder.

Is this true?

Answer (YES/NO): YES